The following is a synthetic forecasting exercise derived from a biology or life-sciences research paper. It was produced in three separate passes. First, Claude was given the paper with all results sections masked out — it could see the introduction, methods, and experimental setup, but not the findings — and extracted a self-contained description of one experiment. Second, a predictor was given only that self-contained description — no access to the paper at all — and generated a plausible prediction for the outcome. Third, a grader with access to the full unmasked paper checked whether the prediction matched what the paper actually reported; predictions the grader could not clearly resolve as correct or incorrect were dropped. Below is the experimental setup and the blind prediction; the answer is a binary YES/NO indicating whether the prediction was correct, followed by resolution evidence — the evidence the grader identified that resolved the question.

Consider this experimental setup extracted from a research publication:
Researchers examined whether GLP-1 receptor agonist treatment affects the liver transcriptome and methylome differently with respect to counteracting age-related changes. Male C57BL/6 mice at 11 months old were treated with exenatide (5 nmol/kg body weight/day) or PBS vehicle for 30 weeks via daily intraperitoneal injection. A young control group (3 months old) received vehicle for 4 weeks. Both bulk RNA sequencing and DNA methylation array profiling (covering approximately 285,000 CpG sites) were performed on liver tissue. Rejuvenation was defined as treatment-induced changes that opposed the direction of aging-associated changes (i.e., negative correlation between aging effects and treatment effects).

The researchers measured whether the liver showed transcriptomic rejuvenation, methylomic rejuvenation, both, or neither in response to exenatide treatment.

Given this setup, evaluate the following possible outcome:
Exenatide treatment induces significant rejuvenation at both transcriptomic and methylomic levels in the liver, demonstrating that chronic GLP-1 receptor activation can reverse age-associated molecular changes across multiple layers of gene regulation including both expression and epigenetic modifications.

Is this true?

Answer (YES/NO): NO